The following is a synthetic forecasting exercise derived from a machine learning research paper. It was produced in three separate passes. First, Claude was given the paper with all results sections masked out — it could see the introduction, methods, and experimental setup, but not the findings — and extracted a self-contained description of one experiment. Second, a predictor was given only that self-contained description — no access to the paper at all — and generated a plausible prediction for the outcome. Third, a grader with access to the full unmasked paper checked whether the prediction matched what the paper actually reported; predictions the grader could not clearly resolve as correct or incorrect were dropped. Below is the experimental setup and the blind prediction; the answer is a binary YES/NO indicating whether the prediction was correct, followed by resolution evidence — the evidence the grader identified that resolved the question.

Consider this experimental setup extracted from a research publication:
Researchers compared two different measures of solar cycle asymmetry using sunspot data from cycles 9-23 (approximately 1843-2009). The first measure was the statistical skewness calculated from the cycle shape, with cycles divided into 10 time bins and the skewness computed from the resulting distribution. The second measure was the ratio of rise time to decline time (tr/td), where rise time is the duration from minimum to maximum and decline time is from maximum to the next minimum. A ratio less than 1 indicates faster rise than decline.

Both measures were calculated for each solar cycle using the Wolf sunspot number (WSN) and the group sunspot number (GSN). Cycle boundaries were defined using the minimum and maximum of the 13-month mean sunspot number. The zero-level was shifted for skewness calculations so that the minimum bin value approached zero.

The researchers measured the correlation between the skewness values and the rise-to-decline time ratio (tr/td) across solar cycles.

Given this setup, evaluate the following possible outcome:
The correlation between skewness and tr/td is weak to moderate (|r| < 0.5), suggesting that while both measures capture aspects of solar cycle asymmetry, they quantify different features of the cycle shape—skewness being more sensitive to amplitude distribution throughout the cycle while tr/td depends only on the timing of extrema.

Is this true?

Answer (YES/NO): NO